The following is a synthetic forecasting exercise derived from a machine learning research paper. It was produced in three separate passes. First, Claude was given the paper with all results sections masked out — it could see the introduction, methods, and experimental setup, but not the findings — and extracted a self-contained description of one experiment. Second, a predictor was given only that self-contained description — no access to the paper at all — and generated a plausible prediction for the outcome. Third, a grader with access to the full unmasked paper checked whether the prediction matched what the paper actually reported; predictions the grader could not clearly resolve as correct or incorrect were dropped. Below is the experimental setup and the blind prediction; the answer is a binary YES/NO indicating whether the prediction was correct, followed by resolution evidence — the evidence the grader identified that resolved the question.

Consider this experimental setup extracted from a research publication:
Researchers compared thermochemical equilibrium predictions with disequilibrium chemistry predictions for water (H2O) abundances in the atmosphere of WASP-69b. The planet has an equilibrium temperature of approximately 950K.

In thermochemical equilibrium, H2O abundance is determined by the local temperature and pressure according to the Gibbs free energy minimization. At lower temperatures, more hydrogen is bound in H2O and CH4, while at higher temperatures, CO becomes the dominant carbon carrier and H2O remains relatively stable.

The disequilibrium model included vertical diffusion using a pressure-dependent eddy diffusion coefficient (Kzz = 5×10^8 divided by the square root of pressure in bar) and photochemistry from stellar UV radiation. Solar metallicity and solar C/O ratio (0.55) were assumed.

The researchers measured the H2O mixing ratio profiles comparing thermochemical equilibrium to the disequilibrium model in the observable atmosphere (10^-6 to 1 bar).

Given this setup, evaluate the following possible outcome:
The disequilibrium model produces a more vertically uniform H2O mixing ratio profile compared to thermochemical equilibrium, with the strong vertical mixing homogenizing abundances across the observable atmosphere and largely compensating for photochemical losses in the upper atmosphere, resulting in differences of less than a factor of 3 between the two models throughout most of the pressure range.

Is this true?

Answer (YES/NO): NO